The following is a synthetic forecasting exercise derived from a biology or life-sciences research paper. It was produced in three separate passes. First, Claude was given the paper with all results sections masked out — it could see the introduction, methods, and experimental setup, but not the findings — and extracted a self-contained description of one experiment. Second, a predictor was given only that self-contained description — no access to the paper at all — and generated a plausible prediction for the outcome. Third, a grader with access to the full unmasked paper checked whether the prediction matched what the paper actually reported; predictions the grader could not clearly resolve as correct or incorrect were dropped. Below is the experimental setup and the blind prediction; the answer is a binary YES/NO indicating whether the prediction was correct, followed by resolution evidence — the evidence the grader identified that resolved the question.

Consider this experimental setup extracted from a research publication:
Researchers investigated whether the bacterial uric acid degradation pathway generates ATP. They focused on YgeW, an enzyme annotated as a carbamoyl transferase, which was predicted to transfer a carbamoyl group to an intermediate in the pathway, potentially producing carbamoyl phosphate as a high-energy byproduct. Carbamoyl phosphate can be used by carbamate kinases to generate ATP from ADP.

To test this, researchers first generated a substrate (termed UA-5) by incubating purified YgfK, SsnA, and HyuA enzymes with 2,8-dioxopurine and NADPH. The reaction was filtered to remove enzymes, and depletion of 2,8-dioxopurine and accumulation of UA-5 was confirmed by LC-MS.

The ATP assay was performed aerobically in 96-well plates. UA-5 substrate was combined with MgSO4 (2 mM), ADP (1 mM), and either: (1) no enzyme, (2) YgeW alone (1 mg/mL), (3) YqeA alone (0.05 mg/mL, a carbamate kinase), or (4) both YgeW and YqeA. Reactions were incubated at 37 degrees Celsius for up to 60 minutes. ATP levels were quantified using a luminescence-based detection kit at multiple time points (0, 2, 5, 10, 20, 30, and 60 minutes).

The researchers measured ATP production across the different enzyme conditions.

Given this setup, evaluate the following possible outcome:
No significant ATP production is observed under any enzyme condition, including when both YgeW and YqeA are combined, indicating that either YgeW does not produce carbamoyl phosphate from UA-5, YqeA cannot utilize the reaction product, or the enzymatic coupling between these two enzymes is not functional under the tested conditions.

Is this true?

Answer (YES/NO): NO